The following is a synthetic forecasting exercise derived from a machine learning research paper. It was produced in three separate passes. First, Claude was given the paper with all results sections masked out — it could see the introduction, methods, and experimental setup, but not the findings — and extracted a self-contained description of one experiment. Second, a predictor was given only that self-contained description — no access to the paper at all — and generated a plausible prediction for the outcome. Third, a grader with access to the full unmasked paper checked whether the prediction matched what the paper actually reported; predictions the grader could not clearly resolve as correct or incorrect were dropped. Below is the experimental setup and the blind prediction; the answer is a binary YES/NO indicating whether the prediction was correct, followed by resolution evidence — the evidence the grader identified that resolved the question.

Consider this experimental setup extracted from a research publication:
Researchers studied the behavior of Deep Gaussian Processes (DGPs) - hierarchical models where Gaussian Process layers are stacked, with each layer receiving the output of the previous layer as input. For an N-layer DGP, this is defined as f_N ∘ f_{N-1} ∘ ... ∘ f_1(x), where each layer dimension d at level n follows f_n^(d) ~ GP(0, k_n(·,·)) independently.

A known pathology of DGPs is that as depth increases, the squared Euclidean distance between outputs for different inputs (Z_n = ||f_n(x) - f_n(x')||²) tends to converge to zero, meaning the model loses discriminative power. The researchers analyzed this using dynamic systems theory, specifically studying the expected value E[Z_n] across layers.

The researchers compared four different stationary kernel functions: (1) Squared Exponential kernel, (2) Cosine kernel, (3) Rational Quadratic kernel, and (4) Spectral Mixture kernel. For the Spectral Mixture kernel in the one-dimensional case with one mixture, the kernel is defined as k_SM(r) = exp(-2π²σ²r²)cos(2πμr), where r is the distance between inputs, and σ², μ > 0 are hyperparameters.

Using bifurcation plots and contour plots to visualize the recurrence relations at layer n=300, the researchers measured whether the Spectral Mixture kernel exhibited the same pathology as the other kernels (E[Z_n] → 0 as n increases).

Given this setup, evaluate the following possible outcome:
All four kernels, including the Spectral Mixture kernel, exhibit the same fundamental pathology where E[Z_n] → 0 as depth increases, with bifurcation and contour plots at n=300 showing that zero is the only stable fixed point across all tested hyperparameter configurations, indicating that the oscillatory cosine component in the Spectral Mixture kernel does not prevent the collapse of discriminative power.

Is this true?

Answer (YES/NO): NO